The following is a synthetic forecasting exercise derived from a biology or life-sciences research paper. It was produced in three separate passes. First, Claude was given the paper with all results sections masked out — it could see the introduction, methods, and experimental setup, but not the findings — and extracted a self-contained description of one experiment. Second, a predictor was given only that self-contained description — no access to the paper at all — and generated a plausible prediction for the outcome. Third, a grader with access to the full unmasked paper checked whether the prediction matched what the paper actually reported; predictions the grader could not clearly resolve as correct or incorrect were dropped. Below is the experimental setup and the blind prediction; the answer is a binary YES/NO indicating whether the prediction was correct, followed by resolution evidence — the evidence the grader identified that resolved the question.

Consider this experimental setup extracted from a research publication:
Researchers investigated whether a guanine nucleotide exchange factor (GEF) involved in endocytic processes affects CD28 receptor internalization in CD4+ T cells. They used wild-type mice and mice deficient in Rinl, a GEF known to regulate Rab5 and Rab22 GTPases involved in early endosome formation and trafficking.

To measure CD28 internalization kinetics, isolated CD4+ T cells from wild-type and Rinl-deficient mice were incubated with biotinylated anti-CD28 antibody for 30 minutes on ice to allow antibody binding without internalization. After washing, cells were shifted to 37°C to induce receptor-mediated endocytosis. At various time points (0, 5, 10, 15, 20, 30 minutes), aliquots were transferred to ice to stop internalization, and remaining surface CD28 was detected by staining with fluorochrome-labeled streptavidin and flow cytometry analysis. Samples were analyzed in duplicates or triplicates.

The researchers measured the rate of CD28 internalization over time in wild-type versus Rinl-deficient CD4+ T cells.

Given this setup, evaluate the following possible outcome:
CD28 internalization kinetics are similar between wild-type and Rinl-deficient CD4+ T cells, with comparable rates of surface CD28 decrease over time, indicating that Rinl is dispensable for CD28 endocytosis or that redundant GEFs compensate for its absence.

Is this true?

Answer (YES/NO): NO